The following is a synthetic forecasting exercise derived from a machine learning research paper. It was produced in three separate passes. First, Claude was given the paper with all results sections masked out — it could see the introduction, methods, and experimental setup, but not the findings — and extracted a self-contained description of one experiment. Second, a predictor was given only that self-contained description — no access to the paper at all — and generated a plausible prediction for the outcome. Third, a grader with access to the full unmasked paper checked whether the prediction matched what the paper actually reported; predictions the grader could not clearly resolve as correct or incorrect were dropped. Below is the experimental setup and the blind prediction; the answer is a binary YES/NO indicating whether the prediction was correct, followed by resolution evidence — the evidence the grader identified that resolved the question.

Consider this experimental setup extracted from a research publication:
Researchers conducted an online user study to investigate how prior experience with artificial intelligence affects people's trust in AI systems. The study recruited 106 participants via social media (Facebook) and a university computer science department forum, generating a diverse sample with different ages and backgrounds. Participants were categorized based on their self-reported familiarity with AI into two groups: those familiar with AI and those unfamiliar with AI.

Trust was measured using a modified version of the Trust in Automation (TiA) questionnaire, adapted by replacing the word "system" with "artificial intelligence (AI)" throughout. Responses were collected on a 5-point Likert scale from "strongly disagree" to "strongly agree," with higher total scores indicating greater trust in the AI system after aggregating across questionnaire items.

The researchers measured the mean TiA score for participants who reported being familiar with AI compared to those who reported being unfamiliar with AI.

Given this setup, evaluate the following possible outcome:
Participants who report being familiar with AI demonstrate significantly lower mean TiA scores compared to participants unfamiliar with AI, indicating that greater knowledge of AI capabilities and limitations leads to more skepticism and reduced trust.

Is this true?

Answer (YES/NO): NO